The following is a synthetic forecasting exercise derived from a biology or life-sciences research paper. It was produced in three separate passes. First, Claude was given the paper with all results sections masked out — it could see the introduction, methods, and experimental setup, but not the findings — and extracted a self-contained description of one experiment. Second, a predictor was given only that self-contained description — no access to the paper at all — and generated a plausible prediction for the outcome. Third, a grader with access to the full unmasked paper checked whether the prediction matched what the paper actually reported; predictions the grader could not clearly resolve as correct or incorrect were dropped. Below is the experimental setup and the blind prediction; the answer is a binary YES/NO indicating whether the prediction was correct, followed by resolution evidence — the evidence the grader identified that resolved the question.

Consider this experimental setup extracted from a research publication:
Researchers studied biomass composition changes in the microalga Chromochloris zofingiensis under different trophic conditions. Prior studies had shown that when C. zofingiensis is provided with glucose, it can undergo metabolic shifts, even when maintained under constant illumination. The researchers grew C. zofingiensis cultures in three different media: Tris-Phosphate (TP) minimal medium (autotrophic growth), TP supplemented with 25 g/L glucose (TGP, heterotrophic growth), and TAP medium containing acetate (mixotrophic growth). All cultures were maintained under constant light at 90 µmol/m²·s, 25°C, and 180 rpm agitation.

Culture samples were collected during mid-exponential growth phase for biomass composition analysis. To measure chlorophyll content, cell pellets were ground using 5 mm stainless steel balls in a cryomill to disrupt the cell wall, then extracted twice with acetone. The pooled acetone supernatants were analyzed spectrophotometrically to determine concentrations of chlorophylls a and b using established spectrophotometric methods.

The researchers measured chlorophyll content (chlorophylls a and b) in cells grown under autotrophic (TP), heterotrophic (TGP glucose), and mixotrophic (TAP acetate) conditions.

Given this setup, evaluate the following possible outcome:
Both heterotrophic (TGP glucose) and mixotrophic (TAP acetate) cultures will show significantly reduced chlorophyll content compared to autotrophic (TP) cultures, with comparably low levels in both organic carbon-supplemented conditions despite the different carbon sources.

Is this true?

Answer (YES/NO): NO